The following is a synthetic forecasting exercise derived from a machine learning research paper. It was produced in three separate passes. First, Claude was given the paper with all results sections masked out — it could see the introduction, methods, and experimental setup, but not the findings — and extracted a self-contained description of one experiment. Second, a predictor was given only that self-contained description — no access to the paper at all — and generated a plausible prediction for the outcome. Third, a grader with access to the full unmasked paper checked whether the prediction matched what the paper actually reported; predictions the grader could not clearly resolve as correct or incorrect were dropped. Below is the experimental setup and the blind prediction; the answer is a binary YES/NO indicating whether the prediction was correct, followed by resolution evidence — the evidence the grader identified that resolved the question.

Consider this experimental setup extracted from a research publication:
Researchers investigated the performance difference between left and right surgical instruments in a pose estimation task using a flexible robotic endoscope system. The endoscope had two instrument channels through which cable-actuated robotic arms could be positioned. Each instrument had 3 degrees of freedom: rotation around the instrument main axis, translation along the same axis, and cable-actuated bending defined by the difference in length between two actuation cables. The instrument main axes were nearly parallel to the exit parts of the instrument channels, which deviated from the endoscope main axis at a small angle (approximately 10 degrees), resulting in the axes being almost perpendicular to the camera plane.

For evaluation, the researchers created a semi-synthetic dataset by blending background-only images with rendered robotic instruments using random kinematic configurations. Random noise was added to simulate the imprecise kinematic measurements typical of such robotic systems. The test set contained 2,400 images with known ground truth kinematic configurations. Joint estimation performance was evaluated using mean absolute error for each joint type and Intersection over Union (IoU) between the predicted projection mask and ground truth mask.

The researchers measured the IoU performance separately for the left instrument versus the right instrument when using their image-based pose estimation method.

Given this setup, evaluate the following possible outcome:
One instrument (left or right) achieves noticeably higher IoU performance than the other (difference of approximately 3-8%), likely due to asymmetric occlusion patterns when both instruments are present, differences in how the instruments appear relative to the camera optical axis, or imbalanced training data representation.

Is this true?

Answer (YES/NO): NO